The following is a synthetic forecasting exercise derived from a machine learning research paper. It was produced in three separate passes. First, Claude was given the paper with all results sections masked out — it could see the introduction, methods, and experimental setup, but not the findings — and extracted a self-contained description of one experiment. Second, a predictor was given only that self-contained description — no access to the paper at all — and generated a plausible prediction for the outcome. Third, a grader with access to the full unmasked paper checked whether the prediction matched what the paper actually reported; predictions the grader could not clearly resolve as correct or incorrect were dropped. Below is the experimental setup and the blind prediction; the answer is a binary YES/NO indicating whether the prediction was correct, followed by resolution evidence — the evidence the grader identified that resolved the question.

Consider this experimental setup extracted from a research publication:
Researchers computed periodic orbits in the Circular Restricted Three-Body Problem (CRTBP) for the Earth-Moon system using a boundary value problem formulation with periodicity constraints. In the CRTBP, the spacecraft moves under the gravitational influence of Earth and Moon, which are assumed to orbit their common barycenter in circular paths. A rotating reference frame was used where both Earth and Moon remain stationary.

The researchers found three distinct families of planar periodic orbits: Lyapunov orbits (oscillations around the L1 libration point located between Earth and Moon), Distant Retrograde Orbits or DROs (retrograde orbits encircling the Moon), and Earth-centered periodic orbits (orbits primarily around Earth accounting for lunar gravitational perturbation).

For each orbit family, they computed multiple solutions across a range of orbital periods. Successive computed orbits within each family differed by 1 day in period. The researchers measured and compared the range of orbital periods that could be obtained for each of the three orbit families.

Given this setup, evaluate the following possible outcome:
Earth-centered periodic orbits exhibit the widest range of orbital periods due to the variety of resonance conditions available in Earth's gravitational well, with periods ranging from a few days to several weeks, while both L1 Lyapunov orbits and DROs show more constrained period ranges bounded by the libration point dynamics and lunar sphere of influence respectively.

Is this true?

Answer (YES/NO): NO